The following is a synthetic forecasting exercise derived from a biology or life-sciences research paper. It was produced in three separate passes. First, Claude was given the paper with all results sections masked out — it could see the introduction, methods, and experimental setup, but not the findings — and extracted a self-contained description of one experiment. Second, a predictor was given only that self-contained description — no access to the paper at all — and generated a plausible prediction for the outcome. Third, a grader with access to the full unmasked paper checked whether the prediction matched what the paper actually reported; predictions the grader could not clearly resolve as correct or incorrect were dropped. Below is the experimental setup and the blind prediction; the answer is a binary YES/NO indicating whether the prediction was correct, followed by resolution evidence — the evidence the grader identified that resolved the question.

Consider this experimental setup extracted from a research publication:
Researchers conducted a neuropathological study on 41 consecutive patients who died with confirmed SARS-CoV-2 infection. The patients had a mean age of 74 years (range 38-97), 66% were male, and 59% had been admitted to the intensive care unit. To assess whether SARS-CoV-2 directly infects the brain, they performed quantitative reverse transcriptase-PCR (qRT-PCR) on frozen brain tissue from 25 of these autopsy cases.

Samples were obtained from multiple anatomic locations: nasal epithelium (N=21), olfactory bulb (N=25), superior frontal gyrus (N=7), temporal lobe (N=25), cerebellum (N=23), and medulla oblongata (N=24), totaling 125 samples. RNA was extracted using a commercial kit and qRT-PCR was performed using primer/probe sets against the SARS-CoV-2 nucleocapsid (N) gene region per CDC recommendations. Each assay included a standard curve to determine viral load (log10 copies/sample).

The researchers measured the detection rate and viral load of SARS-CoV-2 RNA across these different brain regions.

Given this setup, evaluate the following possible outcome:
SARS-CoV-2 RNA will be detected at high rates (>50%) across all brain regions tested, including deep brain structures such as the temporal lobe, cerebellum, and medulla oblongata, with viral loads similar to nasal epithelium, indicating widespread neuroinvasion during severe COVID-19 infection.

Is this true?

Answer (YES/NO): NO